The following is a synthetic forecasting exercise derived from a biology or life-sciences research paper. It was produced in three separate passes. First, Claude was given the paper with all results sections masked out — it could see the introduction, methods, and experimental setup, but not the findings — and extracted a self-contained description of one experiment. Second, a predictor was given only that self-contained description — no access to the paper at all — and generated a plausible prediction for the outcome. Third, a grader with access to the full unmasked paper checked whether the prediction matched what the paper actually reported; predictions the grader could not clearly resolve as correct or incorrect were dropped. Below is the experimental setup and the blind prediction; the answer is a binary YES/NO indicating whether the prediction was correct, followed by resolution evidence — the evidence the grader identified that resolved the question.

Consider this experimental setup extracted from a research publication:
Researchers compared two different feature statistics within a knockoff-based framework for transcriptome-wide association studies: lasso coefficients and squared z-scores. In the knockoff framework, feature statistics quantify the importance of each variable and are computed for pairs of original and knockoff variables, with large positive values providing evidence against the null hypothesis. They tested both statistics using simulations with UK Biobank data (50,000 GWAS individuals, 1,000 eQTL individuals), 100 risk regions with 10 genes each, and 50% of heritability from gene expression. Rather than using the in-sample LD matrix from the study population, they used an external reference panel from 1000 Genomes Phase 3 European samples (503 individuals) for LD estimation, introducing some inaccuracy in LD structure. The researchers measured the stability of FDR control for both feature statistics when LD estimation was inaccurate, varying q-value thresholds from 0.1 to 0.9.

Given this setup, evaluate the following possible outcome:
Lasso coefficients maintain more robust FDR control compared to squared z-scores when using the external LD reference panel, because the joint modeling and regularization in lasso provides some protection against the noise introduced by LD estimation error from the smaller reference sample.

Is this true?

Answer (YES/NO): NO